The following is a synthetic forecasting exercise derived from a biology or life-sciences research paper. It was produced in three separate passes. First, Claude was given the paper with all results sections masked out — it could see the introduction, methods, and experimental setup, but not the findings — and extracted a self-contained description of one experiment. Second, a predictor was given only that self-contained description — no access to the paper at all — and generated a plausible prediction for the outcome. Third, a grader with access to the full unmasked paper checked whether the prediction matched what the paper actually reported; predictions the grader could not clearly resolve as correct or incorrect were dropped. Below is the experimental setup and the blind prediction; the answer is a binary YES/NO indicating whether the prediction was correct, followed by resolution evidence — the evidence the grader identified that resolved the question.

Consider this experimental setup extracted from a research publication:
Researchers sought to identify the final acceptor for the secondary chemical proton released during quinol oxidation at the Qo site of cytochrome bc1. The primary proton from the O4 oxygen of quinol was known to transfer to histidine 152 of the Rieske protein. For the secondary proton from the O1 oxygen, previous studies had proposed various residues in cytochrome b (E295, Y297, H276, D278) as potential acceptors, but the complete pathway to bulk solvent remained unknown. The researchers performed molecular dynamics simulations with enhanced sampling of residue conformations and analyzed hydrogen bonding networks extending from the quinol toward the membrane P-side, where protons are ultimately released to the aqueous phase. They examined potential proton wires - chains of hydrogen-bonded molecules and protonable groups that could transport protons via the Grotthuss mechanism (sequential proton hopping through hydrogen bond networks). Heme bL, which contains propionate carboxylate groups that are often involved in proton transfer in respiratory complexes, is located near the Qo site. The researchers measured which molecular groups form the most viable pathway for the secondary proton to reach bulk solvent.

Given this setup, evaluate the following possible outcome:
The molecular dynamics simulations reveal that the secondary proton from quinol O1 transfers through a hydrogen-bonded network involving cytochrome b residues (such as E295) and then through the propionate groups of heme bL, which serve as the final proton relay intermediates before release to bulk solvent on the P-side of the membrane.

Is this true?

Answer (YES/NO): YES